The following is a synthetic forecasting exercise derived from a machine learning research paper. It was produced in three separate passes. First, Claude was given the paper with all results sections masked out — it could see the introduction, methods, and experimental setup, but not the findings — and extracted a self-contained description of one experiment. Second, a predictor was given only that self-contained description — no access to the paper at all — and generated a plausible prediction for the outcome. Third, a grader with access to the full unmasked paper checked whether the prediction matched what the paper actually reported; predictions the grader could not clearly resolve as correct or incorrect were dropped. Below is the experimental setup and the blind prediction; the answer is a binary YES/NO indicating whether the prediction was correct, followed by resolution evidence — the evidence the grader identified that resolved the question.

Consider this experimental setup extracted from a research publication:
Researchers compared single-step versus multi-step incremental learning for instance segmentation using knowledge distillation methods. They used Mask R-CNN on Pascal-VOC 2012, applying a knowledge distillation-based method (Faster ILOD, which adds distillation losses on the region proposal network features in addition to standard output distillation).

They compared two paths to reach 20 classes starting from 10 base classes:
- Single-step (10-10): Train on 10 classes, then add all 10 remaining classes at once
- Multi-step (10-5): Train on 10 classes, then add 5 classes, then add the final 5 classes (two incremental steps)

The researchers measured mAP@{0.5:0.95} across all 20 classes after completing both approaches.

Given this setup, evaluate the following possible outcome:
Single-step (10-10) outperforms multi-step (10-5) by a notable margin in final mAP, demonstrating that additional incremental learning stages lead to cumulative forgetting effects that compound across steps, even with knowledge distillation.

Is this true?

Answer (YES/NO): NO